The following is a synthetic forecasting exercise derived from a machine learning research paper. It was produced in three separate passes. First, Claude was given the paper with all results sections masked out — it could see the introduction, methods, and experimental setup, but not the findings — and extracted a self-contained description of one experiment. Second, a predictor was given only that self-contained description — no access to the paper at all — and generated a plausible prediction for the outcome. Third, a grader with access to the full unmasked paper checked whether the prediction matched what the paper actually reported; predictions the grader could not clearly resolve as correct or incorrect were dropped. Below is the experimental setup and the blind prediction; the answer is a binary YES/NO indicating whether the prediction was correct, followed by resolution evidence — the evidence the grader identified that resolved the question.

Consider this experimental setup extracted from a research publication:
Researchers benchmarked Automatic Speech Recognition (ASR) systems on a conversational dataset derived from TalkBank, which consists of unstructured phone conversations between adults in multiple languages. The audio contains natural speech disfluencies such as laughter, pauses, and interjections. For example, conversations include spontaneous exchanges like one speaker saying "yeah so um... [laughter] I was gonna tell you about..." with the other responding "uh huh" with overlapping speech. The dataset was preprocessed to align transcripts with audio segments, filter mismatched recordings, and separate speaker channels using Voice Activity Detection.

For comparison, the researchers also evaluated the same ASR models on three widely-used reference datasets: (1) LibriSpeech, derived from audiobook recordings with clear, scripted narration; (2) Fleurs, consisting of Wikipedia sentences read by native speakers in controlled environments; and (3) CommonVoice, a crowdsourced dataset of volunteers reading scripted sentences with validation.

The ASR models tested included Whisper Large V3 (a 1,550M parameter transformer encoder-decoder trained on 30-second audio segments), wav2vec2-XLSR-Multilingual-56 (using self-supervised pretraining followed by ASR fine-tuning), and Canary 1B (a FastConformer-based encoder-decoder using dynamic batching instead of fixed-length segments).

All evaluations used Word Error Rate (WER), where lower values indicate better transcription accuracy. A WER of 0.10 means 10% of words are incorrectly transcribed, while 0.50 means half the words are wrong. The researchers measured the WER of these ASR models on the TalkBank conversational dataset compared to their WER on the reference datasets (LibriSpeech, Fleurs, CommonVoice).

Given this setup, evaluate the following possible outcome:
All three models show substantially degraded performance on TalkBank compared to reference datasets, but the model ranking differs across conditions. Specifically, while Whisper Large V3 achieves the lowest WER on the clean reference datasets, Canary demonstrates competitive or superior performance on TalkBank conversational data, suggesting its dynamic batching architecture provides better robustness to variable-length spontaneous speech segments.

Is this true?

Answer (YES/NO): NO